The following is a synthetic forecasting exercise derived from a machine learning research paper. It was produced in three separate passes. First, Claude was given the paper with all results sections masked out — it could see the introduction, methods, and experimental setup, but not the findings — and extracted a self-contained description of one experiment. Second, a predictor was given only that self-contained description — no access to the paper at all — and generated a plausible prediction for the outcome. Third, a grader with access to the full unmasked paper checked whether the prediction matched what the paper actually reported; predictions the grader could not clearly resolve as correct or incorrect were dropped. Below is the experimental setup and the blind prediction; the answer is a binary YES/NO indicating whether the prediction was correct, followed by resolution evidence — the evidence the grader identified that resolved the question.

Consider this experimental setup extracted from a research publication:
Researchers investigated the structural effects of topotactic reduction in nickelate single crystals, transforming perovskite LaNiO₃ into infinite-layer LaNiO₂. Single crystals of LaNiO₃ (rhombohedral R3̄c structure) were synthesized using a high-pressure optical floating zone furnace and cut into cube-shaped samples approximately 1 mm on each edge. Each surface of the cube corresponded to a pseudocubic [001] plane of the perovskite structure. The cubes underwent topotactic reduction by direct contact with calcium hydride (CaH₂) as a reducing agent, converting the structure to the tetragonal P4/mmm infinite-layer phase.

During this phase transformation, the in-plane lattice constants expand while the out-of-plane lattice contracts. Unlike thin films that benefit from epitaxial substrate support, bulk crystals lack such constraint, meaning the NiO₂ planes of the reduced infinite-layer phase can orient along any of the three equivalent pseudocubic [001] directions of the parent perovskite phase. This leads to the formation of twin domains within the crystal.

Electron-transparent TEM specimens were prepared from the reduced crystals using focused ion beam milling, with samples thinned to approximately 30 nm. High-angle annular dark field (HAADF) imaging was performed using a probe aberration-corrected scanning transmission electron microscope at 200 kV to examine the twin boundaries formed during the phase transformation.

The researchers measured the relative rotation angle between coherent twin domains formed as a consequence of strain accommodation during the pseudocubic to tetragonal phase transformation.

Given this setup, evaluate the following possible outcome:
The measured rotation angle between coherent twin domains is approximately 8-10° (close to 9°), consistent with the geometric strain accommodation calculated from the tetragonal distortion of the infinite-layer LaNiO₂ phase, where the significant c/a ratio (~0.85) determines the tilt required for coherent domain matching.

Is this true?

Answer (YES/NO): NO